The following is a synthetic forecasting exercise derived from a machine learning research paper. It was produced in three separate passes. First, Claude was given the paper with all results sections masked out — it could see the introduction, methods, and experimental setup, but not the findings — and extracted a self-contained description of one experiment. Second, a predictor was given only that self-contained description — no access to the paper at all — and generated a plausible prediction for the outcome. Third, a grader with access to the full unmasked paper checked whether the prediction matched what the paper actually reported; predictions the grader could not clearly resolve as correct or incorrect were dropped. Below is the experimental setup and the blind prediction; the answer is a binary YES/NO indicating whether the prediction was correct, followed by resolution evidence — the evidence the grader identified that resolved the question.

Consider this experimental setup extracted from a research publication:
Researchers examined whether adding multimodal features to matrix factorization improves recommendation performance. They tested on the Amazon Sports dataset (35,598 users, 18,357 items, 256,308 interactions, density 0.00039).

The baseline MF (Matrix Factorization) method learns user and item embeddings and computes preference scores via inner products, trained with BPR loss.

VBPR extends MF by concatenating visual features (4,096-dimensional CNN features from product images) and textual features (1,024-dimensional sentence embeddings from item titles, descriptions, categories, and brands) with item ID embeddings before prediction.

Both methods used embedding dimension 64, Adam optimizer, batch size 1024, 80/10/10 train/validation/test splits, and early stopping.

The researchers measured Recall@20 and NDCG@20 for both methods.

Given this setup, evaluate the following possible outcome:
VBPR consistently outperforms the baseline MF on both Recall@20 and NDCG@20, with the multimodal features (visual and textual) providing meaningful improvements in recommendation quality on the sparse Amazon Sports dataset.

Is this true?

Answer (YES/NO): YES